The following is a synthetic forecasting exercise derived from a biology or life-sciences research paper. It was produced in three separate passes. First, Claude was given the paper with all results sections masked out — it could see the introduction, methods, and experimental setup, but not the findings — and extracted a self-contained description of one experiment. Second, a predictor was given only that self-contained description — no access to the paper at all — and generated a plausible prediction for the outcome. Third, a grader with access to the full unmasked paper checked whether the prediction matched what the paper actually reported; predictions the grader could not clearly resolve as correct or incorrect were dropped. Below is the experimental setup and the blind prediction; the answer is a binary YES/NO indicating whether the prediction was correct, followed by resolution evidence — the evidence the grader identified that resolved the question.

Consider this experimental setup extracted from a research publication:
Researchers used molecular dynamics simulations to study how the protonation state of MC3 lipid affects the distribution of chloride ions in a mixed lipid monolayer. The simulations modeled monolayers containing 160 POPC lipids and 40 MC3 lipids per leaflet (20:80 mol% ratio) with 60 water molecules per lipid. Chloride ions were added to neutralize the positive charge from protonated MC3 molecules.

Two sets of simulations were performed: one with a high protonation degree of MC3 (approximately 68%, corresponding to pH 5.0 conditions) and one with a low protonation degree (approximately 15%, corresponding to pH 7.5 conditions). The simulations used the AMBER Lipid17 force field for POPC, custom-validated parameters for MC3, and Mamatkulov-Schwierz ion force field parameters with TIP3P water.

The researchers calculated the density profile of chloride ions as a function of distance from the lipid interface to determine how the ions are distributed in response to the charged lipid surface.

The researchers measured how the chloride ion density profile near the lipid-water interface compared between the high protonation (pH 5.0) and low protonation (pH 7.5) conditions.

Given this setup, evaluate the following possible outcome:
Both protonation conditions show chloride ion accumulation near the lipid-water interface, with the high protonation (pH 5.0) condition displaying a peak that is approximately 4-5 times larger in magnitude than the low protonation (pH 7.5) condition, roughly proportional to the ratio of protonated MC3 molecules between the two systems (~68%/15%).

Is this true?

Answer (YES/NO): YES